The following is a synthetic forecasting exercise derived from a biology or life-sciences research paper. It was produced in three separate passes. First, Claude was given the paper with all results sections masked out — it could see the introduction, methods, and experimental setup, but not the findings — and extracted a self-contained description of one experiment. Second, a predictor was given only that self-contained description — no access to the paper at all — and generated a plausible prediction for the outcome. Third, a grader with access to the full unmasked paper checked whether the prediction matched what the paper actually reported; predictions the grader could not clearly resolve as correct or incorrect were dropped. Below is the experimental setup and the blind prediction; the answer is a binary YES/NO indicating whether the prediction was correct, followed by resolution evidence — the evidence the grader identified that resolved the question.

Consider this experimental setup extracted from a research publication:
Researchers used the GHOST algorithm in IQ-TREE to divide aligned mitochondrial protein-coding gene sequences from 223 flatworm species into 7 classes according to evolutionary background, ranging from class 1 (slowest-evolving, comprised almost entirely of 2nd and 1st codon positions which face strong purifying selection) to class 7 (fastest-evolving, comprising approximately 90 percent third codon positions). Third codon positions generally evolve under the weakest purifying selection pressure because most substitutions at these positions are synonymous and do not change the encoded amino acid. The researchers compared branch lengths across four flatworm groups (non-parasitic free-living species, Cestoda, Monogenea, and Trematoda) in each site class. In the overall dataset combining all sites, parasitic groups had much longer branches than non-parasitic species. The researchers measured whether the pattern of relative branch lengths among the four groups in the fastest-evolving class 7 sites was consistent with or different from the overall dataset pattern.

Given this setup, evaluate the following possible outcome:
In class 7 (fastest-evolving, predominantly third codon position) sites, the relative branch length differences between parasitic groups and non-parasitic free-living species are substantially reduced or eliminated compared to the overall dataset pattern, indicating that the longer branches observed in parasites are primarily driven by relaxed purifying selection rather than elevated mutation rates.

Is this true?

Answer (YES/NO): NO